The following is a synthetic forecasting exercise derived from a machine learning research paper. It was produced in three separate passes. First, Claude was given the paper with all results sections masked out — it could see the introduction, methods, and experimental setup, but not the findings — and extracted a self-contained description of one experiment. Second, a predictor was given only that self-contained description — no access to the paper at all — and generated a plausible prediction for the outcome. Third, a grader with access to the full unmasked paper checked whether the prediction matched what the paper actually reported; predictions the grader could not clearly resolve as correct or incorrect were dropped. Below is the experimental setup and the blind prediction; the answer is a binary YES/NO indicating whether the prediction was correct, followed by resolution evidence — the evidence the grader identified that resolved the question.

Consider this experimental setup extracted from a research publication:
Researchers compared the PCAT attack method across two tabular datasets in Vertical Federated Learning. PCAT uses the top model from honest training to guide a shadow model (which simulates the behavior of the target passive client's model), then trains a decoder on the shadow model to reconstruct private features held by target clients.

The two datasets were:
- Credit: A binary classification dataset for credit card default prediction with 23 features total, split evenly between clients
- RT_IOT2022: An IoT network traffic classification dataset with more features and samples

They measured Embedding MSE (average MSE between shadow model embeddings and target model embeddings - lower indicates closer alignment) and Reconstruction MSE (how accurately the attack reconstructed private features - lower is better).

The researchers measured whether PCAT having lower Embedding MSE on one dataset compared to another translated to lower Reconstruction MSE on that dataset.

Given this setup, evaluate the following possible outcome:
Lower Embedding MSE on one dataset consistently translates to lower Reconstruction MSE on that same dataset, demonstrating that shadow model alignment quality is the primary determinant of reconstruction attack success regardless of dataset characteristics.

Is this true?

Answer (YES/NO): NO